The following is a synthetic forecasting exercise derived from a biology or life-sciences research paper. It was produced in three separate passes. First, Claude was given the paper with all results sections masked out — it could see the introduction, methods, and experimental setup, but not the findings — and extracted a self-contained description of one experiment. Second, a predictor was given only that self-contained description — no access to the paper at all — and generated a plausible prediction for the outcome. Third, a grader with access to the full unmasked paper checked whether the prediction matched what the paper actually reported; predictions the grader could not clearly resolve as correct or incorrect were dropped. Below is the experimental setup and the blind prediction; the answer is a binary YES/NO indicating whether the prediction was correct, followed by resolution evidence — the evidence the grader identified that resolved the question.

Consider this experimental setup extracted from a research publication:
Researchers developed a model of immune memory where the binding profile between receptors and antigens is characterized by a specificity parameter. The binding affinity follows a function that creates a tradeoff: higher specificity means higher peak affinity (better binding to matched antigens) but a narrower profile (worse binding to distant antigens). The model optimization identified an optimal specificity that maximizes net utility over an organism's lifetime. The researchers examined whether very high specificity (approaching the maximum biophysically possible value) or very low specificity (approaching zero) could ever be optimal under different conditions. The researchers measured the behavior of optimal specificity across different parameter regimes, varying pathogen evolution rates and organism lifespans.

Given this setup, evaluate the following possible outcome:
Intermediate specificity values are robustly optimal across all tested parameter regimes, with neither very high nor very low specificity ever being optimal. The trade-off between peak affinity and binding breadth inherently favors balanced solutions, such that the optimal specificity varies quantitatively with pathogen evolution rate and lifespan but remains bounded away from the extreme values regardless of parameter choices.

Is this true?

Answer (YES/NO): NO